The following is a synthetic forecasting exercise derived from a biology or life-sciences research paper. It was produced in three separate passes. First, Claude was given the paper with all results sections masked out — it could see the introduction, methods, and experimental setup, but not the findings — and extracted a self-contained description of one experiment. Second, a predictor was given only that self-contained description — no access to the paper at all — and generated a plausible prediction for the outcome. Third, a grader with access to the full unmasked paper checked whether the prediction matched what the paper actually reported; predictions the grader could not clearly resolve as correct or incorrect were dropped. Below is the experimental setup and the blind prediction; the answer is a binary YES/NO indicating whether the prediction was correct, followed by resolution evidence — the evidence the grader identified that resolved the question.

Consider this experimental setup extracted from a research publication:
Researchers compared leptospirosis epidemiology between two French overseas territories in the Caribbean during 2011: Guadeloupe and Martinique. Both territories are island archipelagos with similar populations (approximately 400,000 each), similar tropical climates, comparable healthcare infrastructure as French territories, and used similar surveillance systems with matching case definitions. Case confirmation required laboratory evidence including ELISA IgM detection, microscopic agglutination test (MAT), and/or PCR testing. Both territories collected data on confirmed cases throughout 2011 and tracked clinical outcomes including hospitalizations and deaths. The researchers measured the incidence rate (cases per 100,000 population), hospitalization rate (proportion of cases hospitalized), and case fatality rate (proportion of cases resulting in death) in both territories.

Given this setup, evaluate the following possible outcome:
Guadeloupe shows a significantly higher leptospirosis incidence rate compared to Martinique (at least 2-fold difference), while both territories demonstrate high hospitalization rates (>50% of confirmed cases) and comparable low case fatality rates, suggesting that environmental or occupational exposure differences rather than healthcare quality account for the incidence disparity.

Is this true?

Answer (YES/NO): NO